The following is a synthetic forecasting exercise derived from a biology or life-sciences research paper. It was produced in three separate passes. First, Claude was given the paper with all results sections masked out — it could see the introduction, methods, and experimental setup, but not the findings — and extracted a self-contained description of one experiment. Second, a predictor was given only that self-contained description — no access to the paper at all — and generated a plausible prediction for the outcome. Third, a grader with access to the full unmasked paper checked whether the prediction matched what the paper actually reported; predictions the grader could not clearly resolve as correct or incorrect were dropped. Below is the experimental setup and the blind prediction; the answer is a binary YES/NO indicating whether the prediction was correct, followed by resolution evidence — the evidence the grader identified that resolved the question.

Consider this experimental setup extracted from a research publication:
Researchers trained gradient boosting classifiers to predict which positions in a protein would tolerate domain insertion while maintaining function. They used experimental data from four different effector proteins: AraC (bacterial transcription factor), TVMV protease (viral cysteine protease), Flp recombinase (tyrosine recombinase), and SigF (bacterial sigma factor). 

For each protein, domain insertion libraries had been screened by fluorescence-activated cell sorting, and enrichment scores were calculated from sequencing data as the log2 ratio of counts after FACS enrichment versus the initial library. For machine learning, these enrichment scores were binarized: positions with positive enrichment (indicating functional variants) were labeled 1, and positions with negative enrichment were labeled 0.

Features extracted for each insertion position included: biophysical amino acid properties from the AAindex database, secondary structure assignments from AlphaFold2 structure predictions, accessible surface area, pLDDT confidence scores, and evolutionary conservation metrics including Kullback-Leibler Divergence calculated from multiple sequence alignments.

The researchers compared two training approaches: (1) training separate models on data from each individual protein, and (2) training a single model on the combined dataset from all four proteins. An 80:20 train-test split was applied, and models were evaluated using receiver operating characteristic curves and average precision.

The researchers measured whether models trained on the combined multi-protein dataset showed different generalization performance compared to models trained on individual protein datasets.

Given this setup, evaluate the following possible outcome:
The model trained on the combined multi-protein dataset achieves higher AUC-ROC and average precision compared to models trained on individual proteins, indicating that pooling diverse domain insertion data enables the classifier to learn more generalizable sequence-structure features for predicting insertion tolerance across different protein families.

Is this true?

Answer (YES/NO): NO